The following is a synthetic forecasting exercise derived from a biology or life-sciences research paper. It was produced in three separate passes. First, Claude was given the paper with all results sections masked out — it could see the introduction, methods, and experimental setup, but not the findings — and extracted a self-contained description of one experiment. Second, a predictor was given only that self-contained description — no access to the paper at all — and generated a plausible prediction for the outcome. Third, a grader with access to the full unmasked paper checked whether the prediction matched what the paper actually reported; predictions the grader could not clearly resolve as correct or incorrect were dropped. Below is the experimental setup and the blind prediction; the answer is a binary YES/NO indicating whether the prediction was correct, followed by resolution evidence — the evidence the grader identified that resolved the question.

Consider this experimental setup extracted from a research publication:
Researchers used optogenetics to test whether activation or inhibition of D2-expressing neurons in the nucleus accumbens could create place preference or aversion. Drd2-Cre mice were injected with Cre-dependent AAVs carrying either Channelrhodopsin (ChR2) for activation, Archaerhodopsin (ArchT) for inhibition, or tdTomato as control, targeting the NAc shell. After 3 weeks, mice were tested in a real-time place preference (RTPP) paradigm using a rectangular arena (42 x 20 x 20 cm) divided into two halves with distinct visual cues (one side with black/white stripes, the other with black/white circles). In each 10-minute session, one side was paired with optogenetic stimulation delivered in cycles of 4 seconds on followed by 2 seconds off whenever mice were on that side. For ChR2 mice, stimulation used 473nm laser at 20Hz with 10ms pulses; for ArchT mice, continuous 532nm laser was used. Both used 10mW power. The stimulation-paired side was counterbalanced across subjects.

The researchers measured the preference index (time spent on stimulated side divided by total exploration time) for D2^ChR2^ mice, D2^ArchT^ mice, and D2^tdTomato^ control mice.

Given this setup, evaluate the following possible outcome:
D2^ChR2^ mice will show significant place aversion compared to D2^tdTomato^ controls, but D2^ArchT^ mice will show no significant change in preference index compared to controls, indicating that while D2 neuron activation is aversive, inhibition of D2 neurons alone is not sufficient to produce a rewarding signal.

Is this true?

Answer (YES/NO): NO